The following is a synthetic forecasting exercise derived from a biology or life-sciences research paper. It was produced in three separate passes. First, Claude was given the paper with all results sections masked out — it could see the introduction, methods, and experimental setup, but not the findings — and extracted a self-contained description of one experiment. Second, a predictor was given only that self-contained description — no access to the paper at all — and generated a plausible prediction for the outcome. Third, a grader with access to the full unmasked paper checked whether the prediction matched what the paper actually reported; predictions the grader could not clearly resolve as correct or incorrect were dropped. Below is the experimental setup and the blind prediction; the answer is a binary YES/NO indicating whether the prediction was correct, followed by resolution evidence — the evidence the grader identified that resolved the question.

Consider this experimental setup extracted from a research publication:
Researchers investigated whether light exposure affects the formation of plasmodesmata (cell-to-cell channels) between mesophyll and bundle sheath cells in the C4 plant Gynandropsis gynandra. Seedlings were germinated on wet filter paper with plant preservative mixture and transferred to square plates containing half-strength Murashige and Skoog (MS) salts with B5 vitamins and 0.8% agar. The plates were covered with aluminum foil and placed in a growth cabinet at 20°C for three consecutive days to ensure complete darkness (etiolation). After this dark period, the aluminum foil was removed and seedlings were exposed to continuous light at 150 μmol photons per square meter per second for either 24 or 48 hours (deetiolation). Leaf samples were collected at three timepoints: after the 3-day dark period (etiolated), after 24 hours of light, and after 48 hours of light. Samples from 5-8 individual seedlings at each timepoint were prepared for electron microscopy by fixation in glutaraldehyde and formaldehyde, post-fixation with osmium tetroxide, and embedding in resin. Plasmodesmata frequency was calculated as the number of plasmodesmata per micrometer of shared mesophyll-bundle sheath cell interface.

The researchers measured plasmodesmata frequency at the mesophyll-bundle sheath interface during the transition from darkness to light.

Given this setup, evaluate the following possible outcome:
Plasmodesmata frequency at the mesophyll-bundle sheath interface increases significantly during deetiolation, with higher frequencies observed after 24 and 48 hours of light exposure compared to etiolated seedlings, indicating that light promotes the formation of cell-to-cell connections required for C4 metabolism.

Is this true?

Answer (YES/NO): YES